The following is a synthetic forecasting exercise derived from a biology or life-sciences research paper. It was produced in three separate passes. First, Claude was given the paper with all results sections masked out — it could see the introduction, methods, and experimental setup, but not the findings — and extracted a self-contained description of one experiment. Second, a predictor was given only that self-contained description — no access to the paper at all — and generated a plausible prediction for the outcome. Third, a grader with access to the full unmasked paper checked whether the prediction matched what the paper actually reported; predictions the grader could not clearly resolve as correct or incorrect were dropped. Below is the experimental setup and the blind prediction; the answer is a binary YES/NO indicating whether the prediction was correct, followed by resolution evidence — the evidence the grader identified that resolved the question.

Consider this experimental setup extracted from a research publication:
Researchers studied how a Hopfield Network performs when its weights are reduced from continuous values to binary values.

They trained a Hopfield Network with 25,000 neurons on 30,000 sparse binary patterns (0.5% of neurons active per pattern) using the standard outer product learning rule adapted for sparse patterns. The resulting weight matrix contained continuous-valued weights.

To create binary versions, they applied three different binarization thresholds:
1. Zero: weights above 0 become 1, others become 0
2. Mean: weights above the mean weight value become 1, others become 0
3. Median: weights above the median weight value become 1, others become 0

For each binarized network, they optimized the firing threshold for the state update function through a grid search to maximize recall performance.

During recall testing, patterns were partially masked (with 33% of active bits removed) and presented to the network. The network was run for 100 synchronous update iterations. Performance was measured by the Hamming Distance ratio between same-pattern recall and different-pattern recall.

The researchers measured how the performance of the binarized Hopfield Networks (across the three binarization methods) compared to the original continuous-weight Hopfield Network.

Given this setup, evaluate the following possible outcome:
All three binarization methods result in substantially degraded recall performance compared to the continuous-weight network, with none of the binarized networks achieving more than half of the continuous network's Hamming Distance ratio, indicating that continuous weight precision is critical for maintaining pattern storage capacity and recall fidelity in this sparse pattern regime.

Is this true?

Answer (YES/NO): YES